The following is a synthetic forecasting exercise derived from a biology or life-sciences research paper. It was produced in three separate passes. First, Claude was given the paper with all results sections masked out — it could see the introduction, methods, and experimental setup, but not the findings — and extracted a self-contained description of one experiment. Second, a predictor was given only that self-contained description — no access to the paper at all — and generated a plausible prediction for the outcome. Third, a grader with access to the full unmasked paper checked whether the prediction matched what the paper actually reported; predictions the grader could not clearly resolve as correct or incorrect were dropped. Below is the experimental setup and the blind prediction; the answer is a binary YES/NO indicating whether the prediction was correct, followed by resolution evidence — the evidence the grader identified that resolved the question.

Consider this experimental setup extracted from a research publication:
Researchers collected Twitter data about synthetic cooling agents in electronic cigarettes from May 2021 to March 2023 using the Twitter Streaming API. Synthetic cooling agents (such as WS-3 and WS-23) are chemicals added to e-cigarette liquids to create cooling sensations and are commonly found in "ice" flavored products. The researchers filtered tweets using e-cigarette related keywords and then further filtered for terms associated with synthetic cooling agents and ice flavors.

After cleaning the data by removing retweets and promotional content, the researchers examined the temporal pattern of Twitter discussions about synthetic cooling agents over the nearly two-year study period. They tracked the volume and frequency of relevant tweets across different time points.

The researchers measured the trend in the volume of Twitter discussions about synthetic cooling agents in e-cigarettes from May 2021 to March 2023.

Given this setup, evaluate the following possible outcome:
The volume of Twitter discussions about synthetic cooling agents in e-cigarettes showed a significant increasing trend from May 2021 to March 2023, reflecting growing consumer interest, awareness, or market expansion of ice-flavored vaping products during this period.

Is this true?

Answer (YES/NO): YES